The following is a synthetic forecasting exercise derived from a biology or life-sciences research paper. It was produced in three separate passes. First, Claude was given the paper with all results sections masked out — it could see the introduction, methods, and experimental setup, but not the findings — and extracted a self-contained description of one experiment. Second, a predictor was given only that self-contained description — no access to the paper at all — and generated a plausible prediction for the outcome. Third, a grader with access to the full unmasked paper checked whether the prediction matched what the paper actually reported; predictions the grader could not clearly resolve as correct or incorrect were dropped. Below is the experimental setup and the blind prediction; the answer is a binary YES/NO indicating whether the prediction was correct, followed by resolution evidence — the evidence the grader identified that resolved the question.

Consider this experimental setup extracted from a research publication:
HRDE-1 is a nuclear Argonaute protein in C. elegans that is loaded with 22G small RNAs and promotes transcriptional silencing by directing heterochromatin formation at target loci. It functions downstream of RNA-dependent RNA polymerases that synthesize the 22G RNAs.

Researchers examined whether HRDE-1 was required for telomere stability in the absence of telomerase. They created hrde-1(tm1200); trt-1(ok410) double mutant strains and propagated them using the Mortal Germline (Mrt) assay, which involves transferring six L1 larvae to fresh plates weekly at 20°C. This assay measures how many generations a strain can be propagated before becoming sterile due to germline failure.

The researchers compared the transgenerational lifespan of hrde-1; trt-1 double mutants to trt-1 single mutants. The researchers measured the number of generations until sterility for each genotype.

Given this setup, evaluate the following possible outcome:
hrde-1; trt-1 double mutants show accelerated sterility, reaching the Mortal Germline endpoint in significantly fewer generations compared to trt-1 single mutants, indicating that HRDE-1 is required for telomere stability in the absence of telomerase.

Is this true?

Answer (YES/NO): YES